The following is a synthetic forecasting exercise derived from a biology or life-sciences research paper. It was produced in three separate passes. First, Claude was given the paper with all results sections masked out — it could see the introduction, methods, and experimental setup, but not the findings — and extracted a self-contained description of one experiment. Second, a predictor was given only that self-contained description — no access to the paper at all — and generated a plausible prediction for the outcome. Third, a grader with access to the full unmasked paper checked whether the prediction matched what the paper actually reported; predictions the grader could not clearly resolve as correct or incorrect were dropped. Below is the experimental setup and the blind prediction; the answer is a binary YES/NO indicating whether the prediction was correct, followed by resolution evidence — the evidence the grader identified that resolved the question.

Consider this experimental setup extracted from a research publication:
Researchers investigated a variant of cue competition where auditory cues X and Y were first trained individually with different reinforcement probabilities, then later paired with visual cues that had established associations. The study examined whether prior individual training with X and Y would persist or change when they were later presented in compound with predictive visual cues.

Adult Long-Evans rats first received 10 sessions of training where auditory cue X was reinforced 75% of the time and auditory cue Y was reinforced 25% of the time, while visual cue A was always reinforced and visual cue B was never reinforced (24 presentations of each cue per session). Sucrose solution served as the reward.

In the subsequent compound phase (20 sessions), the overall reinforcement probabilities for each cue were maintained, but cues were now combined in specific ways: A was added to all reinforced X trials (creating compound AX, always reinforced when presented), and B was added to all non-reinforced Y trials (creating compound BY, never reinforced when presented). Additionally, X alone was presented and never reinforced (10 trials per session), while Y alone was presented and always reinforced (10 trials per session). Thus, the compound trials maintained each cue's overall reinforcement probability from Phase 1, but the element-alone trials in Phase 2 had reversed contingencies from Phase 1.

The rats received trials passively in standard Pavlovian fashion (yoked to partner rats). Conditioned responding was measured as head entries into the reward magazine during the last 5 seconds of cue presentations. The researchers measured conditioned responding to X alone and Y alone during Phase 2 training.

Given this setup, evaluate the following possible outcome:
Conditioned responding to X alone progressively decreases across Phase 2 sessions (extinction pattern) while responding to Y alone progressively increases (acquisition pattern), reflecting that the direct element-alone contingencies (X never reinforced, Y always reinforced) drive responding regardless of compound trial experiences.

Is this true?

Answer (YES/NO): NO